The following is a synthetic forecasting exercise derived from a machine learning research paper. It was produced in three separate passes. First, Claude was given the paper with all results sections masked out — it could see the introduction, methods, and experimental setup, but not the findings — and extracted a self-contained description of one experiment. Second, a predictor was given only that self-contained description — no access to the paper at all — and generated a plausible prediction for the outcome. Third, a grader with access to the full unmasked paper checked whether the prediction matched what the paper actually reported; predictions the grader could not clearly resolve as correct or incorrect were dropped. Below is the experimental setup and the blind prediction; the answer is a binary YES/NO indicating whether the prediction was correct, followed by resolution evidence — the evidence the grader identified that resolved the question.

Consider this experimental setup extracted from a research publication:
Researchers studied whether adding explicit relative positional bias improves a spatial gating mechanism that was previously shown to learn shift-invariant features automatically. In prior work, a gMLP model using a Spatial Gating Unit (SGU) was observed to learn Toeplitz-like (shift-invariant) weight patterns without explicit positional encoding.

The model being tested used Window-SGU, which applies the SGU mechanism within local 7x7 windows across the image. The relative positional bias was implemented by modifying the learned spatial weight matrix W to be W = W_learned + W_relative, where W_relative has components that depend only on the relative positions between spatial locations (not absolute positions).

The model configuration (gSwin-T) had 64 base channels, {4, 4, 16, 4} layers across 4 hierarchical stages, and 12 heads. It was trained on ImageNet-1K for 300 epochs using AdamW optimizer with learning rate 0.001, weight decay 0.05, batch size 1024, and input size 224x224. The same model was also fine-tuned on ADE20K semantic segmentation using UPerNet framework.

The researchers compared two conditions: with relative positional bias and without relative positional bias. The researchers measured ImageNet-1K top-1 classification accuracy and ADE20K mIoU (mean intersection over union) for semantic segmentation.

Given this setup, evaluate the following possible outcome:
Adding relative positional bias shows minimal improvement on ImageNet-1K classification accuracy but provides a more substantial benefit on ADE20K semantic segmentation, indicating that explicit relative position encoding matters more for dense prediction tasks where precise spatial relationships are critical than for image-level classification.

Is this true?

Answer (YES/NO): YES